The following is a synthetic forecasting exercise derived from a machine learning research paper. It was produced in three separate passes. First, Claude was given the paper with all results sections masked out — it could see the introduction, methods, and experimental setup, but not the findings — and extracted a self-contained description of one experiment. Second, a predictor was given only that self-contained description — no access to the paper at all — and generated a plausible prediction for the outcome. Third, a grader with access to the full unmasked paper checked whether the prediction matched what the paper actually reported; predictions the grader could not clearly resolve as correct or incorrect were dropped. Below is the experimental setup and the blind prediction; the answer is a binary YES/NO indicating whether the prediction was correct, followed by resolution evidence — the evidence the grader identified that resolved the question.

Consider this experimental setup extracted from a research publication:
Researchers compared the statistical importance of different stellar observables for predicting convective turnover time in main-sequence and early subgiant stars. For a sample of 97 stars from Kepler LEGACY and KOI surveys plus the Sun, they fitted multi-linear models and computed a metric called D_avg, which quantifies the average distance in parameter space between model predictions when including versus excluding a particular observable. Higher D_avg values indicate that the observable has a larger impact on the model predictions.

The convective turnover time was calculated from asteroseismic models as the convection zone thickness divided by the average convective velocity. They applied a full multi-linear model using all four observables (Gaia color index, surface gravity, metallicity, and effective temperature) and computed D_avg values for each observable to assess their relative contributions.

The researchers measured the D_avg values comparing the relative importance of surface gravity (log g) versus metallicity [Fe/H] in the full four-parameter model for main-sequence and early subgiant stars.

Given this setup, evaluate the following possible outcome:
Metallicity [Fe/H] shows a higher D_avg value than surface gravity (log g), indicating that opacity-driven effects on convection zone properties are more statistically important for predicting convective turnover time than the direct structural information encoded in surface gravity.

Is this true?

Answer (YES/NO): NO